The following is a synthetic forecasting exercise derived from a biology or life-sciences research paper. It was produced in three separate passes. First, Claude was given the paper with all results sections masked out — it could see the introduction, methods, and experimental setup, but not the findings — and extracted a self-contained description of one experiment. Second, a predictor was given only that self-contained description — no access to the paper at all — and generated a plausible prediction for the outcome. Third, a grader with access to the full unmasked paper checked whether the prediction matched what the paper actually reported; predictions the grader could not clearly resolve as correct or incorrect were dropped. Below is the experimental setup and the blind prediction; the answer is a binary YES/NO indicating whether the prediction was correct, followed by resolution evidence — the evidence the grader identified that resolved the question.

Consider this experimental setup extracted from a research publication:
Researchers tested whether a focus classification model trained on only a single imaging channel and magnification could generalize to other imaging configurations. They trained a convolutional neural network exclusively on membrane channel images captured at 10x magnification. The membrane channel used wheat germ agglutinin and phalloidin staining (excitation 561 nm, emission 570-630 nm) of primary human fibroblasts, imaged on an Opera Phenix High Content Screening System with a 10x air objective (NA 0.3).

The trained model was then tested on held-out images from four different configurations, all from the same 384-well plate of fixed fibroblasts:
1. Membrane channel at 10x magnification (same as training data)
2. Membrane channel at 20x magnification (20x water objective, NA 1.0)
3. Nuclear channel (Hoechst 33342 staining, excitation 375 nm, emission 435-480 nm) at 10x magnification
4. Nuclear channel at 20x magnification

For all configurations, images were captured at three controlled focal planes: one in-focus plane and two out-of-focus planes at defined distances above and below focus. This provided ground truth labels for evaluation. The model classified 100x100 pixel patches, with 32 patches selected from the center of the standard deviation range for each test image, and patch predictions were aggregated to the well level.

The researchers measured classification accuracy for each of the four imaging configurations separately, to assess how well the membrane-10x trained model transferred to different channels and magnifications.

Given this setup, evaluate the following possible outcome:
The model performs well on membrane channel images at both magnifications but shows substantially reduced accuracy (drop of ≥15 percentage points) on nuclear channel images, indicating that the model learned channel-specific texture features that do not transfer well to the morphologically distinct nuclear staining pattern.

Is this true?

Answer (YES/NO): NO